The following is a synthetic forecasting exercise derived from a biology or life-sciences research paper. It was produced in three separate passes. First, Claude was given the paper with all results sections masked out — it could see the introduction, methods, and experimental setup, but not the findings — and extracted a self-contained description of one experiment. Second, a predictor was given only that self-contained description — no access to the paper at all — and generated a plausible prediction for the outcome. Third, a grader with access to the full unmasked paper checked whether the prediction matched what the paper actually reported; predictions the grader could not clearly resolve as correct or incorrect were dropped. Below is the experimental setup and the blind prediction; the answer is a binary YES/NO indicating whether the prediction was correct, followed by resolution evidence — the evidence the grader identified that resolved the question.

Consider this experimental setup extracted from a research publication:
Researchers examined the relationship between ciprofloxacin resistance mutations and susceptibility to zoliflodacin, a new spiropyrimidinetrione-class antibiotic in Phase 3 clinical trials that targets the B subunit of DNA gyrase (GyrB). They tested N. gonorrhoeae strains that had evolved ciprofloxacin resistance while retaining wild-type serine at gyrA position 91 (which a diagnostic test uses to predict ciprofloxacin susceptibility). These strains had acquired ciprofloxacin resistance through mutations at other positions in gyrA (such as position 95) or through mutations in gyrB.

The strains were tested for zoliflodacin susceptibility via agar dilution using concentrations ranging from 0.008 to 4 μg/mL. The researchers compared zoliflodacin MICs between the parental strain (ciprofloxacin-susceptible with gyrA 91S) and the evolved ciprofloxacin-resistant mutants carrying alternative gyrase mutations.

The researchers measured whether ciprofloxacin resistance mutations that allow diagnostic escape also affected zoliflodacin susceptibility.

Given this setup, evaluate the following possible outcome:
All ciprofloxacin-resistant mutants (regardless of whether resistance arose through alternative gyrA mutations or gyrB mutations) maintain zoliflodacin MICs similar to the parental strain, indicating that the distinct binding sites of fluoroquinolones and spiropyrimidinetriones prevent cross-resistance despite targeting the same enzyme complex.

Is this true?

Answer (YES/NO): NO